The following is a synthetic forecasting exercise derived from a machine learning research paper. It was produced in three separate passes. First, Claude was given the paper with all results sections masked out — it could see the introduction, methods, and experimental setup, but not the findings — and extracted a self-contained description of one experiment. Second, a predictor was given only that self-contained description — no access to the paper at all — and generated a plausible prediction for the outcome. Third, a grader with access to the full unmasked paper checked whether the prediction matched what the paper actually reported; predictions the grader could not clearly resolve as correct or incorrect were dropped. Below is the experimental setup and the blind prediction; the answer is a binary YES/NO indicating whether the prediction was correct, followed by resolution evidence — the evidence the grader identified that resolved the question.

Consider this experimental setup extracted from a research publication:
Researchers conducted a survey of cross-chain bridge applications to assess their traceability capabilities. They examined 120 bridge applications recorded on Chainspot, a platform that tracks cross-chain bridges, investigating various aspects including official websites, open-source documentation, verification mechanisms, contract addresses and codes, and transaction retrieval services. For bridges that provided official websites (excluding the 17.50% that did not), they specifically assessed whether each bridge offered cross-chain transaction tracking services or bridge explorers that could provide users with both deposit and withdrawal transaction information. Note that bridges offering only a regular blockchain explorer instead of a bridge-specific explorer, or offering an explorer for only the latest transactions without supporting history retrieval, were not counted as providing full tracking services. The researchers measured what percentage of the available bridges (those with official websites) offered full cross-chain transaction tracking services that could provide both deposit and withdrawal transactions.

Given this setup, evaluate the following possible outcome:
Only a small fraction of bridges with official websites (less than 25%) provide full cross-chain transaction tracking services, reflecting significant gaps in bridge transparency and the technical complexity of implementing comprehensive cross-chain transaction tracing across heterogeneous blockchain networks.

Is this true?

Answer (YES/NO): YES